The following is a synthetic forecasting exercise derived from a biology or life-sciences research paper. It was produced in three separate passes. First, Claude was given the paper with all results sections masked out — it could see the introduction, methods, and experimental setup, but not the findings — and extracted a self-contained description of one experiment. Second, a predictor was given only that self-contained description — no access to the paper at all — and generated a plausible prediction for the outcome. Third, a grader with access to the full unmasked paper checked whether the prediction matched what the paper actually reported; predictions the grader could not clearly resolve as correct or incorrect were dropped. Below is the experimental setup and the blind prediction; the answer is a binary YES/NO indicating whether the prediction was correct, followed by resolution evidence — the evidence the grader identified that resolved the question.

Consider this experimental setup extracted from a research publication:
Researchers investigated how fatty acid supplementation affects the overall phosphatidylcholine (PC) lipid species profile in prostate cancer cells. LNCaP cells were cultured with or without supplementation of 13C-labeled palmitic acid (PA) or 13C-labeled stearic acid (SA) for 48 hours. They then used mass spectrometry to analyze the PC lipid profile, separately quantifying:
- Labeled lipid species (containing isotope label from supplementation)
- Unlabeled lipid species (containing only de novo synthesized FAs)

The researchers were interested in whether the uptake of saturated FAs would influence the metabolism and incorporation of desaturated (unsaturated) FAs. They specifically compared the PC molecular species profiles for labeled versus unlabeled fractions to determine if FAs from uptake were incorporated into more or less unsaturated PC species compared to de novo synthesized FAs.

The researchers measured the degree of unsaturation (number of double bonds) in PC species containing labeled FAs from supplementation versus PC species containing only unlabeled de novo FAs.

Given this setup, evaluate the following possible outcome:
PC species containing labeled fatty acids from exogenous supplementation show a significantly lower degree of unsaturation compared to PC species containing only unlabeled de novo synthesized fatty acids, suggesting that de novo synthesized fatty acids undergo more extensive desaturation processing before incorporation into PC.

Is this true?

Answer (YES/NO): NO